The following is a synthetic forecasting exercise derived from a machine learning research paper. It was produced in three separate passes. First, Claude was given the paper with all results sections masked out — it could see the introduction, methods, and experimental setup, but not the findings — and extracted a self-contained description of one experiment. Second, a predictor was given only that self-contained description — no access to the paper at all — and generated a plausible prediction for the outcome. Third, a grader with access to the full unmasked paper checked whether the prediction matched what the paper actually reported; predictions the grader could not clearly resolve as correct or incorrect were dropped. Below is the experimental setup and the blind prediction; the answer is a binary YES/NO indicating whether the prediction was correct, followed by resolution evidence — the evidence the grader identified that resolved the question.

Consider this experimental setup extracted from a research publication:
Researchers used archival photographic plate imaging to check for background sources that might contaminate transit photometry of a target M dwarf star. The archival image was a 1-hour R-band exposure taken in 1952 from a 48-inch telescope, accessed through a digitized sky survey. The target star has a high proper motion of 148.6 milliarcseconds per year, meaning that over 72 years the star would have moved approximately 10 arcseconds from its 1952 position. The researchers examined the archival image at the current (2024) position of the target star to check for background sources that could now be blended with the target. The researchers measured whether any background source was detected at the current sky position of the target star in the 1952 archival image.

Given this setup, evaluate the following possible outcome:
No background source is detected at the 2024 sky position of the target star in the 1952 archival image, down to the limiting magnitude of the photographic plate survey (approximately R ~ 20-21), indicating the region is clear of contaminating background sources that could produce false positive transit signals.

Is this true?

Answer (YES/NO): NO